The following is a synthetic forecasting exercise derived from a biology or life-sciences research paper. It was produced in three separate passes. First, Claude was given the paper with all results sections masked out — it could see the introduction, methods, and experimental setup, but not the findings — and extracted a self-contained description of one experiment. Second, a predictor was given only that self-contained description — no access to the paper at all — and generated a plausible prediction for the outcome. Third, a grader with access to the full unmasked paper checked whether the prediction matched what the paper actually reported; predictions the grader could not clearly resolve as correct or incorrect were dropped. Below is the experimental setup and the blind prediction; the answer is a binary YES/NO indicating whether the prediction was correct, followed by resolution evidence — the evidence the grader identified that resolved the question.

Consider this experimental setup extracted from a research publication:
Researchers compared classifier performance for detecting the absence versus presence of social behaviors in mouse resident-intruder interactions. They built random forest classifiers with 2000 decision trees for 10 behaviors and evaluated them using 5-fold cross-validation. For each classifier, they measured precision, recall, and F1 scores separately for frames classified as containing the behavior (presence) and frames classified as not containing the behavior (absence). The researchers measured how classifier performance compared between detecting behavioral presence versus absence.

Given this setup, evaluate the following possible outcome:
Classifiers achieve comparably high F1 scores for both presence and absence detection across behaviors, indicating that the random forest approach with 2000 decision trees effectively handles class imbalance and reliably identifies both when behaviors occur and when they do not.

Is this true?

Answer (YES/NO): NO